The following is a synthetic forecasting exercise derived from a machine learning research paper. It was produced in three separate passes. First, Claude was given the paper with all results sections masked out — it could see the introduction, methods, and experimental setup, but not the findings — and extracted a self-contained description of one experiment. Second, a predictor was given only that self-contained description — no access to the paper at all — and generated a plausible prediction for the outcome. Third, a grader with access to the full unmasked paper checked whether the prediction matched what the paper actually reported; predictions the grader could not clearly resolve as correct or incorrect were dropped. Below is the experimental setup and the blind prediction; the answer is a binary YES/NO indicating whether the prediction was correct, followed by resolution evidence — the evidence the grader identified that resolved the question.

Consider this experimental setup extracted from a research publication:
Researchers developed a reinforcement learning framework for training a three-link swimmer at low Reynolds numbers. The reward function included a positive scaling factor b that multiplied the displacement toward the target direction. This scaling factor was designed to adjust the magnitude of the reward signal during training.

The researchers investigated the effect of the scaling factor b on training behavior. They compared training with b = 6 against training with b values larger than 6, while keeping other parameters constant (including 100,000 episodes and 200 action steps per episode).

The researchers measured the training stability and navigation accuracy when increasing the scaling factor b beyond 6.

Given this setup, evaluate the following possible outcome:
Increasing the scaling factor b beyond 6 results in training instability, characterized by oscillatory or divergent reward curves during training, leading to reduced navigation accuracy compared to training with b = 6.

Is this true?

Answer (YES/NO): NO